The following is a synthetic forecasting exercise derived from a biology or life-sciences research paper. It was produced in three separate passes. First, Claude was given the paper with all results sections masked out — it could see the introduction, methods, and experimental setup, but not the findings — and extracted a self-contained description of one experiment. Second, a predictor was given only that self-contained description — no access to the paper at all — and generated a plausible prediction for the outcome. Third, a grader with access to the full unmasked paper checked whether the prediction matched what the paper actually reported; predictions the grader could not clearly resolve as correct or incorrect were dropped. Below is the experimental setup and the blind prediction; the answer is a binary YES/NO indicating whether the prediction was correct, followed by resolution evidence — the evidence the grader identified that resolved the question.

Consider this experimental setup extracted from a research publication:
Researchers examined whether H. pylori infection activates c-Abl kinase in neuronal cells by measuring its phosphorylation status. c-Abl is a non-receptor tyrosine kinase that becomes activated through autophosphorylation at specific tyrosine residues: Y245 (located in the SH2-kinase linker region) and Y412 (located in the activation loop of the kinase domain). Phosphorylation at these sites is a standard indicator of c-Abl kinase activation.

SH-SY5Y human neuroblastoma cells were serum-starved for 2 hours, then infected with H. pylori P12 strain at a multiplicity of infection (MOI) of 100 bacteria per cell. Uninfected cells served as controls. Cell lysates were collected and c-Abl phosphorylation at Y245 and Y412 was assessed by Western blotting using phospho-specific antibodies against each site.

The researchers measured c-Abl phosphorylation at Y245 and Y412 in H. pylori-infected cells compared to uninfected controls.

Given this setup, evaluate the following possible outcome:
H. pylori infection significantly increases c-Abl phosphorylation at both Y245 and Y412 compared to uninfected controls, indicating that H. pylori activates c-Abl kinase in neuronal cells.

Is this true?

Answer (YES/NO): YES